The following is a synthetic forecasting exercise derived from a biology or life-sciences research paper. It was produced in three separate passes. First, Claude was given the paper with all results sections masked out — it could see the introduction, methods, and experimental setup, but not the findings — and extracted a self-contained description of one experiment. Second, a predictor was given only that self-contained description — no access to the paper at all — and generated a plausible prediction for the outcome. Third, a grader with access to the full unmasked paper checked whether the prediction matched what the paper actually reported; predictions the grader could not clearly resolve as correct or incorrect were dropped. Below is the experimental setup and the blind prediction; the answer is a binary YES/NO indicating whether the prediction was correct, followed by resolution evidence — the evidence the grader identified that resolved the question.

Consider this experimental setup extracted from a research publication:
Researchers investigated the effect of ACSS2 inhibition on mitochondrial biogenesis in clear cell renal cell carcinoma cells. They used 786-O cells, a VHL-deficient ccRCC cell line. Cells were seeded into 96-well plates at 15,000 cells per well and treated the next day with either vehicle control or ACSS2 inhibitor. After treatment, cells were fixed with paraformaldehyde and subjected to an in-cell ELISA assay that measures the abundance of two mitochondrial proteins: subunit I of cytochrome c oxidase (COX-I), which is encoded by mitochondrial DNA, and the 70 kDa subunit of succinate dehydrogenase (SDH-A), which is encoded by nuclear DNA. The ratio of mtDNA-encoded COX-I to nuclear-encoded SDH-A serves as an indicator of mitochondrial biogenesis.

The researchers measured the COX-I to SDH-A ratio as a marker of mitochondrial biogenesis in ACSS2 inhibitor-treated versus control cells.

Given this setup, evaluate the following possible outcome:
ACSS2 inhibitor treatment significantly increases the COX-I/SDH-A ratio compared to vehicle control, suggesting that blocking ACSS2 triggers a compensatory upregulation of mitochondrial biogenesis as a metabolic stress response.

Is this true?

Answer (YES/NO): NO